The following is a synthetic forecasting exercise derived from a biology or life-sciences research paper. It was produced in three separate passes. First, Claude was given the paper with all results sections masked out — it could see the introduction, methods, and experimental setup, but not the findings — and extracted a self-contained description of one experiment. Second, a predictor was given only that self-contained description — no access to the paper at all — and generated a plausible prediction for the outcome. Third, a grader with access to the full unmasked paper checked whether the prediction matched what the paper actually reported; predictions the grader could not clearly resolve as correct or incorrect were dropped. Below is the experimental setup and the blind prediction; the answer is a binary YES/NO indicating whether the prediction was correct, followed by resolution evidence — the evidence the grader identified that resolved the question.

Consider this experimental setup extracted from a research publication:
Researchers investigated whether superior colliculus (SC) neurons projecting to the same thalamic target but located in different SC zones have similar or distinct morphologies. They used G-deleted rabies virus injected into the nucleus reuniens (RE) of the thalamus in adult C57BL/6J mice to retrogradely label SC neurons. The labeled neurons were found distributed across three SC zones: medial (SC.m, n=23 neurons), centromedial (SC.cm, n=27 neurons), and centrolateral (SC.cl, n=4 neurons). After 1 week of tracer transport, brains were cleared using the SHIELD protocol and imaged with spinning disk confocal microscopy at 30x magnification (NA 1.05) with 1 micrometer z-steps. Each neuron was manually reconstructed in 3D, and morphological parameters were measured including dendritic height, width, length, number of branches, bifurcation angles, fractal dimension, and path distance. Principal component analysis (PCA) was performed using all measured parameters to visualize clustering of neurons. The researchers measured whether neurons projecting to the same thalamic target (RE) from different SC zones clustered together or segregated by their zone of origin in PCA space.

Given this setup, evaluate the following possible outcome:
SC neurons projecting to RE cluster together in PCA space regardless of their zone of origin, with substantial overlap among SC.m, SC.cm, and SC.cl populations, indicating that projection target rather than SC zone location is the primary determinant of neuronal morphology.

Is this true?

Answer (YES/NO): NO